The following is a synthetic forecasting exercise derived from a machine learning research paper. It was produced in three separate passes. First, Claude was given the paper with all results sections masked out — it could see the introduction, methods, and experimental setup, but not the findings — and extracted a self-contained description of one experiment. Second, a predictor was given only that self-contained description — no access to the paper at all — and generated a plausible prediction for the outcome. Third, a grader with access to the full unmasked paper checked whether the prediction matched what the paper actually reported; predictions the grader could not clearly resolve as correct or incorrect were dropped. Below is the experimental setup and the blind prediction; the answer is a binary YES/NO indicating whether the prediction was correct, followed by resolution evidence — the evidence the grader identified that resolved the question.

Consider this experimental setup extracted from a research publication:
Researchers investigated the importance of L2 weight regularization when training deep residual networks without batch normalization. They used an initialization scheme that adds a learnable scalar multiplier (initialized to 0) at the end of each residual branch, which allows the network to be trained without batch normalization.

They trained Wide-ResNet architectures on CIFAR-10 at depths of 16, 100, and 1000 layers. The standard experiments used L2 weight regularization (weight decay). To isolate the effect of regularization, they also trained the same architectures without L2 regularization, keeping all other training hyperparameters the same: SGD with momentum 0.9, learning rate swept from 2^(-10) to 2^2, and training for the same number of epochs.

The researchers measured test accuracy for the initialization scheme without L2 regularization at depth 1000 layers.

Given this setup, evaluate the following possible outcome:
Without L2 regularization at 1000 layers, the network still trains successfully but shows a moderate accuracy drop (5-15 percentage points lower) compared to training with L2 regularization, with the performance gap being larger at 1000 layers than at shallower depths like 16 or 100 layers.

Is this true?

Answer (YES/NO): NO